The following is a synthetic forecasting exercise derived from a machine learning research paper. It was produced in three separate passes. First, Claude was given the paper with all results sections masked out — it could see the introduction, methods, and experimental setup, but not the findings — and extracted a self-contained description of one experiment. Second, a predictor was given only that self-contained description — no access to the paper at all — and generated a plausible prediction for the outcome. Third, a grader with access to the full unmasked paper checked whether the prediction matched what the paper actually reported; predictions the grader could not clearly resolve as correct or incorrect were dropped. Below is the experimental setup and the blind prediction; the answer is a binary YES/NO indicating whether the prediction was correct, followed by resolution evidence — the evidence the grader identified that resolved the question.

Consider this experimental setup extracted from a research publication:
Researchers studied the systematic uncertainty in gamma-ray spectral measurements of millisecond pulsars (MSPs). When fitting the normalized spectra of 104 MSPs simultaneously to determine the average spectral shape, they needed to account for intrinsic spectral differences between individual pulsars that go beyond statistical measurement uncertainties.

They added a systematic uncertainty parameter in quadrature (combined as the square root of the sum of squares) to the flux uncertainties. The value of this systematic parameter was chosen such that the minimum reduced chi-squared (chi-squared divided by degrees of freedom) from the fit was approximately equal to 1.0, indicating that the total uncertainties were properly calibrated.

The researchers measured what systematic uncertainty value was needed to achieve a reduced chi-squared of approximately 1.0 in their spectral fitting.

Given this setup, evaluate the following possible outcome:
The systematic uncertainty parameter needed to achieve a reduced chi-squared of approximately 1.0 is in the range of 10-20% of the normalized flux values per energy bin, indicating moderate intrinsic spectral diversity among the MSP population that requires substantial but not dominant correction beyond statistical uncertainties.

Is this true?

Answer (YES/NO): YES